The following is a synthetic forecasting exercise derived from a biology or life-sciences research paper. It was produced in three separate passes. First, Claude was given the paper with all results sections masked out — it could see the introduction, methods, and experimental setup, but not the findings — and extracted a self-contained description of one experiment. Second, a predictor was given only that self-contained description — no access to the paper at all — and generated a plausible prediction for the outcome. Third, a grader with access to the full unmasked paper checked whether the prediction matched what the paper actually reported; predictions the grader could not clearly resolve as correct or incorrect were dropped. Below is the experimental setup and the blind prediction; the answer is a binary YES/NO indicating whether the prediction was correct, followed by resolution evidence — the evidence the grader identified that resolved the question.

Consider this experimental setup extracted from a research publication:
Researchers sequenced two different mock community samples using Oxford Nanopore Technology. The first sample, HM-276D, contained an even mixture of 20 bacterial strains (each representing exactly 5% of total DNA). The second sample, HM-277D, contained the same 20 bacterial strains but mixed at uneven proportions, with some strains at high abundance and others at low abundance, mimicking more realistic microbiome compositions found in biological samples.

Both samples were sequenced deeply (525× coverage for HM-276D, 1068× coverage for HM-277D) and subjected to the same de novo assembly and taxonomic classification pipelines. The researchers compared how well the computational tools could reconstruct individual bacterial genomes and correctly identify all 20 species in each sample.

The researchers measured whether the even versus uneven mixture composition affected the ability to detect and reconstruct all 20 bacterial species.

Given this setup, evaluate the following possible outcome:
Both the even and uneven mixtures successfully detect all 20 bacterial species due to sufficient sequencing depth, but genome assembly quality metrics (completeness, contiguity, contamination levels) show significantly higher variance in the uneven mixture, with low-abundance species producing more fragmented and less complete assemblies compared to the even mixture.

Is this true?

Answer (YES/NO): NO